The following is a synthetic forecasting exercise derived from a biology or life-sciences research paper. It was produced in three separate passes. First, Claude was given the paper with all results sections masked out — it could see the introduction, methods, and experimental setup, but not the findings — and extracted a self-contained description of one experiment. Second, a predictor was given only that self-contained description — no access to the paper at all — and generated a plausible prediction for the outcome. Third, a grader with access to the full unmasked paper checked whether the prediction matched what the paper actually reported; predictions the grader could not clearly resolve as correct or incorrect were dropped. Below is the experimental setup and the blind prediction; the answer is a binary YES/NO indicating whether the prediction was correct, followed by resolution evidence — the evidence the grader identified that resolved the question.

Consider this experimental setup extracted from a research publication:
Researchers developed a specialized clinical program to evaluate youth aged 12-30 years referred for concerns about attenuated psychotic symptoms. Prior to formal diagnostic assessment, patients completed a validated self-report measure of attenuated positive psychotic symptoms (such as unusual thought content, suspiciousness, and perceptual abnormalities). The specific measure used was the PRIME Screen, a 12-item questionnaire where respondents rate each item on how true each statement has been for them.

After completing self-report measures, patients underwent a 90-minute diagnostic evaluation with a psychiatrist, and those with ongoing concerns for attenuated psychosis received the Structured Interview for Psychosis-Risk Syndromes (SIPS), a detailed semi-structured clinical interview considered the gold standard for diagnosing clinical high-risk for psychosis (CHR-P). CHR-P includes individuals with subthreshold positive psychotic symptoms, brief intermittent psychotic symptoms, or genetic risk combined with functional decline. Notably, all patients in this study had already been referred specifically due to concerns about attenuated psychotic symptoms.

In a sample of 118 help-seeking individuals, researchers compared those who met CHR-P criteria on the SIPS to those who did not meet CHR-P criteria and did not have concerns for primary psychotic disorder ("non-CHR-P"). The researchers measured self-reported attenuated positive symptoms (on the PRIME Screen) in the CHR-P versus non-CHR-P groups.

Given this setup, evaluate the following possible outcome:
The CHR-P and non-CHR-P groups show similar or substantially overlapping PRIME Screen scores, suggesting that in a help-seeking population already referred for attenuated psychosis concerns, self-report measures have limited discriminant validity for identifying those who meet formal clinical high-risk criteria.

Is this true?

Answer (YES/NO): YES